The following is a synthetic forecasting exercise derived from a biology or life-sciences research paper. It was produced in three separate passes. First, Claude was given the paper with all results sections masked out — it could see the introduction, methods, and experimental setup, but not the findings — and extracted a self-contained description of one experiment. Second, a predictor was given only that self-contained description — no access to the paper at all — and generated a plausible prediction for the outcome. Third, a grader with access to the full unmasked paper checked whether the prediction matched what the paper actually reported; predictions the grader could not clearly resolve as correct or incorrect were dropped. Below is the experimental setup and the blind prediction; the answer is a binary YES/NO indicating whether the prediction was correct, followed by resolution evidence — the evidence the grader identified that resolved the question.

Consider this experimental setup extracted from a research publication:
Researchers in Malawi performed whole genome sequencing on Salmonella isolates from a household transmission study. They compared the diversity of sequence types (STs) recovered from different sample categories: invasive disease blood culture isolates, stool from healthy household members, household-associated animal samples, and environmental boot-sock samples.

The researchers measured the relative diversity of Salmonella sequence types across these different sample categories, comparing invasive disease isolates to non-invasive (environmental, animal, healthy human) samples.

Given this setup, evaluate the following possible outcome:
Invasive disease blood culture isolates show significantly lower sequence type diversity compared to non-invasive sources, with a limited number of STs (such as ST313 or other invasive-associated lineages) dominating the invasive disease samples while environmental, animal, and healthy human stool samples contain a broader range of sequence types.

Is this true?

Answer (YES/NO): YES